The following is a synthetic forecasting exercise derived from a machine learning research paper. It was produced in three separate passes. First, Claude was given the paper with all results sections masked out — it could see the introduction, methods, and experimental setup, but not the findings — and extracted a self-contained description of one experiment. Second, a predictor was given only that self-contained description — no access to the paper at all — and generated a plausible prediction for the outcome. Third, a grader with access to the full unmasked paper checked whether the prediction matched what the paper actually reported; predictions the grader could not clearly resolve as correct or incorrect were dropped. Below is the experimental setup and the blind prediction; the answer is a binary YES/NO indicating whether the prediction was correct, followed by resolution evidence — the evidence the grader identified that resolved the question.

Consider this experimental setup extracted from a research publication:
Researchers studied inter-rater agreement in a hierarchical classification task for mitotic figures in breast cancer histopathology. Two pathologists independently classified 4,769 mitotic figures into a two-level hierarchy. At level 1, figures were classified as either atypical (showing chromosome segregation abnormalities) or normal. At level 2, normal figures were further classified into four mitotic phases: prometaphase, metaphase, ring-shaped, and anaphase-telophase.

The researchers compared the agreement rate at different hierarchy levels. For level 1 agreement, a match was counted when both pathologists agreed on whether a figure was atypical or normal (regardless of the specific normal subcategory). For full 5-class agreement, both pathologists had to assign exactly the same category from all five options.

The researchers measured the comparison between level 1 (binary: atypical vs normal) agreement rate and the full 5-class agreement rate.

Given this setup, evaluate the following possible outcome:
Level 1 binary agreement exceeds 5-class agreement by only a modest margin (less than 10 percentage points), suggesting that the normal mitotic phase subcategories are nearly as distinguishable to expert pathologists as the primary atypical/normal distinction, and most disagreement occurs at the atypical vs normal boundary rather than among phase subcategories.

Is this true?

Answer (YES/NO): NO